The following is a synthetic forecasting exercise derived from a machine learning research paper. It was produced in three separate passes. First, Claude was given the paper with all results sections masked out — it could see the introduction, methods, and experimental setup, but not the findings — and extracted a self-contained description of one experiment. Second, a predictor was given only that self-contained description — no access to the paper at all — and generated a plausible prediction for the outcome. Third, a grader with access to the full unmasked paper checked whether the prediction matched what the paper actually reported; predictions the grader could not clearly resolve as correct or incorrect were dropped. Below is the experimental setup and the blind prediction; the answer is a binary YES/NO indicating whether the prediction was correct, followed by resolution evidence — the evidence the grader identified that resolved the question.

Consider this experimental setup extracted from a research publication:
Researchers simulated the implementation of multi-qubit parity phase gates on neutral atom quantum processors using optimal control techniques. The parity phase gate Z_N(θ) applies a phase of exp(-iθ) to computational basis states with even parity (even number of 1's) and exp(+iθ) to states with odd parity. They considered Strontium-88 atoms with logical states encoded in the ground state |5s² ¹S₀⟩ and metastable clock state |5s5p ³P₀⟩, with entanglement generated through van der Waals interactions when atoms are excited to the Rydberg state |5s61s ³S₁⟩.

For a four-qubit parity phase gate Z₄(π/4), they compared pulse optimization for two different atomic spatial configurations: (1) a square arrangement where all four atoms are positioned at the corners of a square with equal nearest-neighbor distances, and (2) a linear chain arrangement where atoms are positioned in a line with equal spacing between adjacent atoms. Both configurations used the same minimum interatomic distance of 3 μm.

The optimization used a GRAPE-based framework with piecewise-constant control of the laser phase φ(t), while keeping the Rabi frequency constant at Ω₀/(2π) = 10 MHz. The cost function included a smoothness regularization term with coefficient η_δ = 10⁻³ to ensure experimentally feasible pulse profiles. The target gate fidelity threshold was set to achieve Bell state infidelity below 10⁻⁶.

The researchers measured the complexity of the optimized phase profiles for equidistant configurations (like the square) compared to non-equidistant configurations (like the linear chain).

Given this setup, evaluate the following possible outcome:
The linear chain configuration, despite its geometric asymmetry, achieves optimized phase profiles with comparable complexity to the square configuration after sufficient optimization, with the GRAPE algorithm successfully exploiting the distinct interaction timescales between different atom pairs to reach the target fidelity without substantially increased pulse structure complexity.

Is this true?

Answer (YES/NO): NO